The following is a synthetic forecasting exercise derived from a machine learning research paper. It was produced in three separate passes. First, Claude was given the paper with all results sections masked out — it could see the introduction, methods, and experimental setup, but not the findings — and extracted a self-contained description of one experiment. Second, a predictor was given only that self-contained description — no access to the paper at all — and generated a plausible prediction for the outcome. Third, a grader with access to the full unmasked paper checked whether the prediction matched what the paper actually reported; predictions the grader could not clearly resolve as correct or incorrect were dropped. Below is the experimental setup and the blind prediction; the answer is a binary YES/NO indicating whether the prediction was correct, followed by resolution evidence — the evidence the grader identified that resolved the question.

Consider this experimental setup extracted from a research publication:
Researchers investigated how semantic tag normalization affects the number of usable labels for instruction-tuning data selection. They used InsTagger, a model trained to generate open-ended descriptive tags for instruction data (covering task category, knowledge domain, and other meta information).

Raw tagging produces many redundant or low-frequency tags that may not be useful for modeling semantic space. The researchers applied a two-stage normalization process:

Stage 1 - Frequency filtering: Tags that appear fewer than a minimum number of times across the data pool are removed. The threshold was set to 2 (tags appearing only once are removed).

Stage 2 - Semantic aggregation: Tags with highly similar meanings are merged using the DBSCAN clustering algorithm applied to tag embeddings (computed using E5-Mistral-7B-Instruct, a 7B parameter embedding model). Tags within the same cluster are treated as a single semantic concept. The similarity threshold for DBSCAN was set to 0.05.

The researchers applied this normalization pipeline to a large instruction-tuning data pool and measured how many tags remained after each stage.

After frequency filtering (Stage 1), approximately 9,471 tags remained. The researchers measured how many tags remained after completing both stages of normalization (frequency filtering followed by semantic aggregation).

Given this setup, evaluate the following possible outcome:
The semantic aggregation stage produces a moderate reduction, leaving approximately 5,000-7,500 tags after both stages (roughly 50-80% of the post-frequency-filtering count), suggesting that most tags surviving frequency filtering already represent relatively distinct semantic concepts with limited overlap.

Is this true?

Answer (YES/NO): YES